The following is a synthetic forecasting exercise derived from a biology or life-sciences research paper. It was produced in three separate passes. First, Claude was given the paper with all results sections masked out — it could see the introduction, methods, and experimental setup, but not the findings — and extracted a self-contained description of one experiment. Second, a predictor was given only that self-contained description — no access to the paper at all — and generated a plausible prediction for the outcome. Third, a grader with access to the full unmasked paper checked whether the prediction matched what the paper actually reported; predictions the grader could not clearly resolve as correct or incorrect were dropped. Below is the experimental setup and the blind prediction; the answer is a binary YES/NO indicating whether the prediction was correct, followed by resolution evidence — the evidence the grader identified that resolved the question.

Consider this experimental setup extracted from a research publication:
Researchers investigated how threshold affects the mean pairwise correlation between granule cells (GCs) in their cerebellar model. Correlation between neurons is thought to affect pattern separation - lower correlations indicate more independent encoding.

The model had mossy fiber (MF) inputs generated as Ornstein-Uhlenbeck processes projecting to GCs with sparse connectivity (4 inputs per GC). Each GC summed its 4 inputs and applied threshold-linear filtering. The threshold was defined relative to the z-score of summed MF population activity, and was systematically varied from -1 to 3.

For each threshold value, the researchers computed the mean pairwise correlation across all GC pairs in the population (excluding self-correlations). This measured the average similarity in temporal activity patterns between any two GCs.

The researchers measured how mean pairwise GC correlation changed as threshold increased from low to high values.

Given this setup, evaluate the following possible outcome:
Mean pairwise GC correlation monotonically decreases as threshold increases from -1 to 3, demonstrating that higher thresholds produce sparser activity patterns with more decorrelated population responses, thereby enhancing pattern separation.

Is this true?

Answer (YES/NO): NO